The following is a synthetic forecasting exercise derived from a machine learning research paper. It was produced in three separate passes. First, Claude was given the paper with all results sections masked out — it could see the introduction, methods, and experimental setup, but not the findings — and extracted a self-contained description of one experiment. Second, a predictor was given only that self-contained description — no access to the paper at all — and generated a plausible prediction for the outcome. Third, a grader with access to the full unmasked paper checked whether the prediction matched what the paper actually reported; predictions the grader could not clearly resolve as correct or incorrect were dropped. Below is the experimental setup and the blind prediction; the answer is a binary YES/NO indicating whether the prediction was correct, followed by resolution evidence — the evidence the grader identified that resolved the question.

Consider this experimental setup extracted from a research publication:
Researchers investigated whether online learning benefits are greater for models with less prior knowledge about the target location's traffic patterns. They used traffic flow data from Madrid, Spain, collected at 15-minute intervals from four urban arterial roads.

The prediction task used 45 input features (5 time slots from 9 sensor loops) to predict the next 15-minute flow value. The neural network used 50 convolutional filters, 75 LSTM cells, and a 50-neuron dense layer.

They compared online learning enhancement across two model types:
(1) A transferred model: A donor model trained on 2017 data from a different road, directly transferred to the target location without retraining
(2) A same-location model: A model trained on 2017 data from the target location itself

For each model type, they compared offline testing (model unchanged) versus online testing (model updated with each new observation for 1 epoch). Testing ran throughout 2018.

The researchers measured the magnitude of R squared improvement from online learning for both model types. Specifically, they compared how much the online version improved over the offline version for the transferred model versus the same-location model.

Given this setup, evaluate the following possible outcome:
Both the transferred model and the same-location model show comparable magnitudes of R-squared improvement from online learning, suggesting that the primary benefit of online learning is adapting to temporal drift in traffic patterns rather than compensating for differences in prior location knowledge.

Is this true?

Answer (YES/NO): NO